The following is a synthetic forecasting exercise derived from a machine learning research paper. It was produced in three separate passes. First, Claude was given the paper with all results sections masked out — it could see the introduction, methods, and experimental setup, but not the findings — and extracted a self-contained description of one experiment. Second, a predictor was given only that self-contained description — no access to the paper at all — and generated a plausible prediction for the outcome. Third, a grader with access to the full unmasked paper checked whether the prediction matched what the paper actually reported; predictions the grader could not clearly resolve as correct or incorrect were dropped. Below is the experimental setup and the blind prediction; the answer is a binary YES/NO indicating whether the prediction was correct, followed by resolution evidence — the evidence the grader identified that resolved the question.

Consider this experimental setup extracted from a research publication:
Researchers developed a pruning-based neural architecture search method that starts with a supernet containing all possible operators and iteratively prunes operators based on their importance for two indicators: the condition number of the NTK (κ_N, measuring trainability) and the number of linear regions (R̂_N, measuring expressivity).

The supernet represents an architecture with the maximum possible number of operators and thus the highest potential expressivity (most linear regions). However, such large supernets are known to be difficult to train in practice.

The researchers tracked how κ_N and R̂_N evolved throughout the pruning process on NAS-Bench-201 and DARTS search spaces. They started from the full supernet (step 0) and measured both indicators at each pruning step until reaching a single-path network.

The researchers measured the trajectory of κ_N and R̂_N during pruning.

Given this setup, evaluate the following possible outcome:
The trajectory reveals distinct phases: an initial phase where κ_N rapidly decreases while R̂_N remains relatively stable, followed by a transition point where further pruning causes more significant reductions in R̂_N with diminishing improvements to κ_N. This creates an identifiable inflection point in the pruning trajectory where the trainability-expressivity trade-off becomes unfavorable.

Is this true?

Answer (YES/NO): NO